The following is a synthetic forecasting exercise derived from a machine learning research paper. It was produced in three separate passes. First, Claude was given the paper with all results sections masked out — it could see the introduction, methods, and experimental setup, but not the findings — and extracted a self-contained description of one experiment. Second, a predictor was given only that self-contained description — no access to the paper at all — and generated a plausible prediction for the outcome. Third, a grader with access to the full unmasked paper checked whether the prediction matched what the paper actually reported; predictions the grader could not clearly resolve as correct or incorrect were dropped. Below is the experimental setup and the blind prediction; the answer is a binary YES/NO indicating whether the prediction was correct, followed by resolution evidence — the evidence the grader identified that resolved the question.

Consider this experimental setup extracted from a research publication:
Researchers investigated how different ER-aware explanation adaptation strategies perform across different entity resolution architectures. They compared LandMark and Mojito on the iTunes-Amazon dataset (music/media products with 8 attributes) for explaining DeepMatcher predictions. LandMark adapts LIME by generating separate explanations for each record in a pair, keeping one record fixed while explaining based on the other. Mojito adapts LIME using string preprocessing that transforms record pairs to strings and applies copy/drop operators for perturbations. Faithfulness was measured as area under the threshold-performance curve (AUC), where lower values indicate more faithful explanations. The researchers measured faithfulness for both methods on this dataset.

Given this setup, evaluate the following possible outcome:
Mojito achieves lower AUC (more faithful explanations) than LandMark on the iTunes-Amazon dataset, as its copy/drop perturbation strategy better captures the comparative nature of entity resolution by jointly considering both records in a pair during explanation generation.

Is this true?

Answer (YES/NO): NO